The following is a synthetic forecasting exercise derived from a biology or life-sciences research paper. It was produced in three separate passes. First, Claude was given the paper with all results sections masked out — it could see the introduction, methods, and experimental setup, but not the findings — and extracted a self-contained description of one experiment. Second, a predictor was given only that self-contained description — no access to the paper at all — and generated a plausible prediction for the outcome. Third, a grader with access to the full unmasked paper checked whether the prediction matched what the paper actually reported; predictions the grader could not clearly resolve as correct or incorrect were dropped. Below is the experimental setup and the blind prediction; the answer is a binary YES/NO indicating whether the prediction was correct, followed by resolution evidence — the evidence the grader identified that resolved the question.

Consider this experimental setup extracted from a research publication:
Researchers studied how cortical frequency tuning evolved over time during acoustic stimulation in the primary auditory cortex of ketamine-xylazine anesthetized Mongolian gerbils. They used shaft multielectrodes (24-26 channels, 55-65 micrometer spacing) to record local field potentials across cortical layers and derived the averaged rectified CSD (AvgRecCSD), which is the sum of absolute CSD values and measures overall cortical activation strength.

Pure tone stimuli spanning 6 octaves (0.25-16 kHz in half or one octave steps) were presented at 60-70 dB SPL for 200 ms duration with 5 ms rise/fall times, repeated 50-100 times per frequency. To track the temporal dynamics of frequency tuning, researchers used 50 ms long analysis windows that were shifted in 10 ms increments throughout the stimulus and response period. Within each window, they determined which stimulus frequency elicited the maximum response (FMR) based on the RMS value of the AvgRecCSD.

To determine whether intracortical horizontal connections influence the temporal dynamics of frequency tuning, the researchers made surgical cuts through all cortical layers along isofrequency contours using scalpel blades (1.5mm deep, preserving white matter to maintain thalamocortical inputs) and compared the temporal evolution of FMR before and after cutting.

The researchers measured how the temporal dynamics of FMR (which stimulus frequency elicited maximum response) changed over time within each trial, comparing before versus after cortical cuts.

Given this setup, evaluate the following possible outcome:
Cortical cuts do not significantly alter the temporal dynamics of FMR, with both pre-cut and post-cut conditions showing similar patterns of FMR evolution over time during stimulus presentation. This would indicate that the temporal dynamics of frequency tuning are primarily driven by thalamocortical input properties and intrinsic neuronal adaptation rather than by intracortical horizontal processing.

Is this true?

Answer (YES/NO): YES